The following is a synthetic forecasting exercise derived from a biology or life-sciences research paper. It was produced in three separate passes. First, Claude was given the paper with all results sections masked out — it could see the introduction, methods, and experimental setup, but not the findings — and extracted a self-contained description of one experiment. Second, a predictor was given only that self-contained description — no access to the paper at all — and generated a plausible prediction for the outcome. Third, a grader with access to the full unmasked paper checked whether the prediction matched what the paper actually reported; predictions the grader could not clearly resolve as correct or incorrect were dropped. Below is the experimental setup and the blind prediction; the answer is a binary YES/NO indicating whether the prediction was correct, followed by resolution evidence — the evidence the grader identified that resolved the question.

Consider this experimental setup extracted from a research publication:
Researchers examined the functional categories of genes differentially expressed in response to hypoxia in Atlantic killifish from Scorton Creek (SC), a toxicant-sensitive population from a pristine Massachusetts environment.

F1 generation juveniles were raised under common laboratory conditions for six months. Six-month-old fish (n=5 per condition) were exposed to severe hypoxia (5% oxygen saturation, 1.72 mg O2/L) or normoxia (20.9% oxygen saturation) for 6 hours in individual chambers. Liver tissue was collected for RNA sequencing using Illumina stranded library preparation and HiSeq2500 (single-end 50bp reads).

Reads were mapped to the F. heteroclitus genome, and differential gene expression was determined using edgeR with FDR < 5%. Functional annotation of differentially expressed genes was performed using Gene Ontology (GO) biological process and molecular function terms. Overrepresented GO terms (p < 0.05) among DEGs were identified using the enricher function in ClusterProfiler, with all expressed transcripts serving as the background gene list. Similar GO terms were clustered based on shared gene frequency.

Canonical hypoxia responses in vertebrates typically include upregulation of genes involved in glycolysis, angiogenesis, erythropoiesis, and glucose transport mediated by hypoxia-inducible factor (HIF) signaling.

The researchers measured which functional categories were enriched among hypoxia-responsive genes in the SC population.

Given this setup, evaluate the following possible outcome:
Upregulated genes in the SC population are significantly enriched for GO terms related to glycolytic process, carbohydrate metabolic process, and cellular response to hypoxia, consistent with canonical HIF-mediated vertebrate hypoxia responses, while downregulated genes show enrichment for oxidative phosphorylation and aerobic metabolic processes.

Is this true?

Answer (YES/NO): NO